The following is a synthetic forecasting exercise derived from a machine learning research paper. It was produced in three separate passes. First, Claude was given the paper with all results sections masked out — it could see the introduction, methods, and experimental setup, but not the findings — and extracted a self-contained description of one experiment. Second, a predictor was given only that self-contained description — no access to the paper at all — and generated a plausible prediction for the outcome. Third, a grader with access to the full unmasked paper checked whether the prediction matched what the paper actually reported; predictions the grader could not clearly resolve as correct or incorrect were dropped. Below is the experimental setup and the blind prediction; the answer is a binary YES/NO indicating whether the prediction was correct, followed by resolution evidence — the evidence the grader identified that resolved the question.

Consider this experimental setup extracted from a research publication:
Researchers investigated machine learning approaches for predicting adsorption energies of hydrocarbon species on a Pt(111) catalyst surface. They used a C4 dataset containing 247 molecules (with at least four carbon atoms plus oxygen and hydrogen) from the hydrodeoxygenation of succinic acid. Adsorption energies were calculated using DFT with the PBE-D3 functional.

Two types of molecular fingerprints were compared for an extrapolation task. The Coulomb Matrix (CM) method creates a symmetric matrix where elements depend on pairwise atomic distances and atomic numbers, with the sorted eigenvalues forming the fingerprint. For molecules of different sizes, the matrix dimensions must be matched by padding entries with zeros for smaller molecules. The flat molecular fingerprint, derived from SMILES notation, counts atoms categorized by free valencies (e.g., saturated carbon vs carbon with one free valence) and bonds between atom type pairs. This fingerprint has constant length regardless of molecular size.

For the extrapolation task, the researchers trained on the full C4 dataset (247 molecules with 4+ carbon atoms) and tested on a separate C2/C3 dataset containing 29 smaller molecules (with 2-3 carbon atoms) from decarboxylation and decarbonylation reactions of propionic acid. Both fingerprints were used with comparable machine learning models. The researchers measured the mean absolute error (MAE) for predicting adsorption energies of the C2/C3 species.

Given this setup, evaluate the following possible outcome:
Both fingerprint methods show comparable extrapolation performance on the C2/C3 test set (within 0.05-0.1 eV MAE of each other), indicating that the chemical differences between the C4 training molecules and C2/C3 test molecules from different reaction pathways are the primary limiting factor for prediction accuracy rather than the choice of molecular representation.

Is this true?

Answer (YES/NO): YES